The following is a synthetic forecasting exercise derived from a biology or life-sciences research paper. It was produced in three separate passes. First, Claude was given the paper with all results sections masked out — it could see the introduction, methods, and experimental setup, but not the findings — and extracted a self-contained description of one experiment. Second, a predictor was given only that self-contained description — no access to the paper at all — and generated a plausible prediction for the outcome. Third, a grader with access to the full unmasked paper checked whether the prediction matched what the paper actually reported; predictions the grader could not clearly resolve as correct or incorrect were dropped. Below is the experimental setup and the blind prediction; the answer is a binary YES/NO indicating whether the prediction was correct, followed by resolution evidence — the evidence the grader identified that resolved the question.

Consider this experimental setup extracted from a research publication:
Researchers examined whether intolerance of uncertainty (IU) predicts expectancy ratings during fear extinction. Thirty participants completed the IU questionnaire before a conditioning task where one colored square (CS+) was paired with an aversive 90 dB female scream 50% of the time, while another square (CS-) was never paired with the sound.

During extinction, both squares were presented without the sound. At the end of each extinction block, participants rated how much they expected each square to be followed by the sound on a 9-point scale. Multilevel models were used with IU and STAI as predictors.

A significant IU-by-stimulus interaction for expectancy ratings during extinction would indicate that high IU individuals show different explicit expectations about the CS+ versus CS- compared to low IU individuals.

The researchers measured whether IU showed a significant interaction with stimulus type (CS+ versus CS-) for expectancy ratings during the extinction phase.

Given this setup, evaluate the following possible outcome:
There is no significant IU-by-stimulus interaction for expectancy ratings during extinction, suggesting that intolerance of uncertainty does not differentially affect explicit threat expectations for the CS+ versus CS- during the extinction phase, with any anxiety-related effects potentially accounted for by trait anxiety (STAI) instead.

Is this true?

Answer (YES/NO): NO